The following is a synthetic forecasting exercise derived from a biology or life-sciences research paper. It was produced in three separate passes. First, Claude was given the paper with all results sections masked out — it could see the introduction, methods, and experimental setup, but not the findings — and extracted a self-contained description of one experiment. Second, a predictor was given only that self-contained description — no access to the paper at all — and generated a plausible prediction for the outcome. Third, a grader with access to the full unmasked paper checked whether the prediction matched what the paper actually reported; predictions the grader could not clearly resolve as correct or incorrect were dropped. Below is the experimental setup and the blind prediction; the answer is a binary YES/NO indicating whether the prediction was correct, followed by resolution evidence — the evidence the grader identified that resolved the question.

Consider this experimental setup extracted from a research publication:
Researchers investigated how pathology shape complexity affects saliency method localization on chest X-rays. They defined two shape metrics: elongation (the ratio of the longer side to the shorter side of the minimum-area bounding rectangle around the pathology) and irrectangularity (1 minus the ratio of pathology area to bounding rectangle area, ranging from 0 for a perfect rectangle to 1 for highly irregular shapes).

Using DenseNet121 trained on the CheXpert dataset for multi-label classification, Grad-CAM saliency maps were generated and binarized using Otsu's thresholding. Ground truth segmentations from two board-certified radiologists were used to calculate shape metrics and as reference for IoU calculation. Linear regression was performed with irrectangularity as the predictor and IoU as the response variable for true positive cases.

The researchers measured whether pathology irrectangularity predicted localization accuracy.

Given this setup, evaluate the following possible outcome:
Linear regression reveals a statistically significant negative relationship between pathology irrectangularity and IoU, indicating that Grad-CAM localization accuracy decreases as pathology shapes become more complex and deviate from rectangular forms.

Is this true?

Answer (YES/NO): YES